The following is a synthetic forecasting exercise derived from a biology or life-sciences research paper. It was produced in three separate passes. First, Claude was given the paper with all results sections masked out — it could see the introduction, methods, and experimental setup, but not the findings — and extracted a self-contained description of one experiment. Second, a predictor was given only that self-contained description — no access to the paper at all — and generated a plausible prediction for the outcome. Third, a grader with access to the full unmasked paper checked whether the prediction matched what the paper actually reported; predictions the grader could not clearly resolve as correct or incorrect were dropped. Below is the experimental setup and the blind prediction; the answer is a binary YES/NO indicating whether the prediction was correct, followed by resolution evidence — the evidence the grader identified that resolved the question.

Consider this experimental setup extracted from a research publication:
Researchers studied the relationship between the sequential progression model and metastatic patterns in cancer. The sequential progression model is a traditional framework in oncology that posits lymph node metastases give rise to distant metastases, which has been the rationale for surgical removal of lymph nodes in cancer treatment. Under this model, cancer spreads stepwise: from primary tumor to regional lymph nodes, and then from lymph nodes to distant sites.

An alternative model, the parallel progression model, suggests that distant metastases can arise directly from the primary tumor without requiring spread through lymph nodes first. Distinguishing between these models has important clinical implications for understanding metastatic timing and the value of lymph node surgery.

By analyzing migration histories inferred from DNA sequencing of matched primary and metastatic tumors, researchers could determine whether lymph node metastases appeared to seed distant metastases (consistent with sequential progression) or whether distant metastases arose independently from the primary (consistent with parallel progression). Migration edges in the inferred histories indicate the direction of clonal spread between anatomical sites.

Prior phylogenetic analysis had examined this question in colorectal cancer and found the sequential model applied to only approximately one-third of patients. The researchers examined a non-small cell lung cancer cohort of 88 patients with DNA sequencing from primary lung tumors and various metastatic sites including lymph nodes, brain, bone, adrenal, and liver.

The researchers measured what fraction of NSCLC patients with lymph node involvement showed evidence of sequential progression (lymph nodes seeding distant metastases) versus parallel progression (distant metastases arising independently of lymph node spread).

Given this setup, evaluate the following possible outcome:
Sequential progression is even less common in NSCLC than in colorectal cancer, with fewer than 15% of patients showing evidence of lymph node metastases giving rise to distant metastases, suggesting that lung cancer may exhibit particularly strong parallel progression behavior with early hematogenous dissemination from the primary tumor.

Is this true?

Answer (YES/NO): YES